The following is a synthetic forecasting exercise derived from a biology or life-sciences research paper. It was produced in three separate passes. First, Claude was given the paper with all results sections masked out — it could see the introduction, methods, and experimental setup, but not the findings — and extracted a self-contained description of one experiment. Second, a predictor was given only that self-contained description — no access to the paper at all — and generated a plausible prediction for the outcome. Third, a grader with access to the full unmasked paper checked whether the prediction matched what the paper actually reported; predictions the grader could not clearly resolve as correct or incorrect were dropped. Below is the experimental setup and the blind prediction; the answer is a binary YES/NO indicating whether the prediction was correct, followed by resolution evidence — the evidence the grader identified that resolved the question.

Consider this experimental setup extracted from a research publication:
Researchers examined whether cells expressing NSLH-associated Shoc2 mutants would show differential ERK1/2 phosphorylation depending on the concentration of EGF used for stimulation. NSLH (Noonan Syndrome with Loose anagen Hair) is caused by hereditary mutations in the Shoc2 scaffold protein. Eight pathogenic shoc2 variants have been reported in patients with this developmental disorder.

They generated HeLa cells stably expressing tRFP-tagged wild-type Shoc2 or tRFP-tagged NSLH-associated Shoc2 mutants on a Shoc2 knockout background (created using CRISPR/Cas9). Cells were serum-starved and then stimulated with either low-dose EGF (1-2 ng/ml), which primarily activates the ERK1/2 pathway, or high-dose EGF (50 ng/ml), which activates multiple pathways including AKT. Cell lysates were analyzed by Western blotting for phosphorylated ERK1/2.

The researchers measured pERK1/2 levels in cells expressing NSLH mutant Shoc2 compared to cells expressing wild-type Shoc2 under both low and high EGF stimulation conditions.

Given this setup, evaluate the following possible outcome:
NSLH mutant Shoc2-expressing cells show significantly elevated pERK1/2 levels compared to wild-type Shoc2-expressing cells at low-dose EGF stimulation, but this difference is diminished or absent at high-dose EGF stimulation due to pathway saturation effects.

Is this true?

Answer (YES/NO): NO